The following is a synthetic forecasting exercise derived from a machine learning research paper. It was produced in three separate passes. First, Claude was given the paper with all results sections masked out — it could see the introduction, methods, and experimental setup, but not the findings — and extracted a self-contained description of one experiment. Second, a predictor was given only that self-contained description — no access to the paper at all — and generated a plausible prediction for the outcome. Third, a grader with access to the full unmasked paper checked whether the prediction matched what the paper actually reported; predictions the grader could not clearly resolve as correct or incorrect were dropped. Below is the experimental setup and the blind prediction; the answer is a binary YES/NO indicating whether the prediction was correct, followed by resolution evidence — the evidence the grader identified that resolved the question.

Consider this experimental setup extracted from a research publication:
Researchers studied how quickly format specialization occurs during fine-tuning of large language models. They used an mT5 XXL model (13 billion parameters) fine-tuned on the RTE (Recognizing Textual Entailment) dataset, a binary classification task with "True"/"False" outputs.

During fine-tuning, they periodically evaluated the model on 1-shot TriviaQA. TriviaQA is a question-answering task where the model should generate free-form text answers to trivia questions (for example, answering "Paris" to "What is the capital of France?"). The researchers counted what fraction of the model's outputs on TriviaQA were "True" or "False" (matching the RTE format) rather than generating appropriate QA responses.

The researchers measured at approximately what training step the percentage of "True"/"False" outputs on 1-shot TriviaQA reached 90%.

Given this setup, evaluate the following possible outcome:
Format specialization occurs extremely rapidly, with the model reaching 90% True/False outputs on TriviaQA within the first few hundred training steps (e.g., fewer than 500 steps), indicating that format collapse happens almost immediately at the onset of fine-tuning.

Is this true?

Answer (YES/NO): YES